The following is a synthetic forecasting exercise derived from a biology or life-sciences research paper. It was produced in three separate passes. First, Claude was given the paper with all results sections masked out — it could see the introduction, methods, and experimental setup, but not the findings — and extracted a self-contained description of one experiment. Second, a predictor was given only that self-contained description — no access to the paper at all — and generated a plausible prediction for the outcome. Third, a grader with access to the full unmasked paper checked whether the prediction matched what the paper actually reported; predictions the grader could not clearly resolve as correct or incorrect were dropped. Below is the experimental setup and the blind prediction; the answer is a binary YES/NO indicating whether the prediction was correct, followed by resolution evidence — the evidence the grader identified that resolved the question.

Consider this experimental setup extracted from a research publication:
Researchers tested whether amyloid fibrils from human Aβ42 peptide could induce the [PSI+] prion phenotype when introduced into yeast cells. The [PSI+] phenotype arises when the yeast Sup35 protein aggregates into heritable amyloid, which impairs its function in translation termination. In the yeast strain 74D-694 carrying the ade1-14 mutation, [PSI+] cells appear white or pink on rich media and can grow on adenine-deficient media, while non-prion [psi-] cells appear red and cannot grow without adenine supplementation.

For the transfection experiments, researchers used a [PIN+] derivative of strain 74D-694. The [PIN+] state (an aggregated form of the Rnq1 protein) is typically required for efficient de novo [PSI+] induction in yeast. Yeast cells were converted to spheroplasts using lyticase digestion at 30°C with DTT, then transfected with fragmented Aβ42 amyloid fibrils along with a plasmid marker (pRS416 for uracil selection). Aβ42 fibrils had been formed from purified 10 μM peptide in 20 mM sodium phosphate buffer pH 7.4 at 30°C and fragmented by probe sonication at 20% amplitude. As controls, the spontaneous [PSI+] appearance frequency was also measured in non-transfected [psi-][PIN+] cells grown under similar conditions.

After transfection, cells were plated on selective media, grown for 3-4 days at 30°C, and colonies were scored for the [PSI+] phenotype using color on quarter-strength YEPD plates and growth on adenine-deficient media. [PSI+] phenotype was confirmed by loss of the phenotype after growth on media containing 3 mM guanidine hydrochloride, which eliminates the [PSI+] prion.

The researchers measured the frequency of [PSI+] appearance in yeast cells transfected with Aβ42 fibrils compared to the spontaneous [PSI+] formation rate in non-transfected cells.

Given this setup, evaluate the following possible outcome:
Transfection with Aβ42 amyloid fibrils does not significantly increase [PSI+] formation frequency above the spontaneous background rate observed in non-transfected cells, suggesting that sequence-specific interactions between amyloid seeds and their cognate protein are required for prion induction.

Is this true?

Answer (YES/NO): NO